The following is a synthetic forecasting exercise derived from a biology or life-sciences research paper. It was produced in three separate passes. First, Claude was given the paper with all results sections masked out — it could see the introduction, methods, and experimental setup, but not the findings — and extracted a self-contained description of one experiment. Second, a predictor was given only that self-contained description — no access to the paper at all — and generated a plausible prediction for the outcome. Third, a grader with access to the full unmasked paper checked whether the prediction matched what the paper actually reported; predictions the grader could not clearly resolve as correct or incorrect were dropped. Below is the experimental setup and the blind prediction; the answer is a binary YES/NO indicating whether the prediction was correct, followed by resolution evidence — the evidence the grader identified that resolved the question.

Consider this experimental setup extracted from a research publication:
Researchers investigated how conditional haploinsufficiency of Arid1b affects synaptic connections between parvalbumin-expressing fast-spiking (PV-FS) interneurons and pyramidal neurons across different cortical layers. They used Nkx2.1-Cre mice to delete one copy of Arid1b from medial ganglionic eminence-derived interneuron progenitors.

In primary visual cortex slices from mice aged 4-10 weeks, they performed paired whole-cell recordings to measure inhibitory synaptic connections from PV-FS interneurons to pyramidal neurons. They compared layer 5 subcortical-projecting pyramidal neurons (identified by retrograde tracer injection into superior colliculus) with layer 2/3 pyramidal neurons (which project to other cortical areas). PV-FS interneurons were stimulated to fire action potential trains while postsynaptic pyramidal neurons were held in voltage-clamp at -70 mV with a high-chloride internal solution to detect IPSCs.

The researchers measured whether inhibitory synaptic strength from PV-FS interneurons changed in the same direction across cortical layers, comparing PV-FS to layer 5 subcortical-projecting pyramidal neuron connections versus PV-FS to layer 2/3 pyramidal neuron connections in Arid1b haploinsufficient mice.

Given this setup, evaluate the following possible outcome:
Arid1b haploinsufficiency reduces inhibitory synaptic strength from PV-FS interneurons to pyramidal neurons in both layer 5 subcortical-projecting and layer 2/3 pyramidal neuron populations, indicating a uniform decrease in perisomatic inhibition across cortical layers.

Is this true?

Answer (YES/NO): NO